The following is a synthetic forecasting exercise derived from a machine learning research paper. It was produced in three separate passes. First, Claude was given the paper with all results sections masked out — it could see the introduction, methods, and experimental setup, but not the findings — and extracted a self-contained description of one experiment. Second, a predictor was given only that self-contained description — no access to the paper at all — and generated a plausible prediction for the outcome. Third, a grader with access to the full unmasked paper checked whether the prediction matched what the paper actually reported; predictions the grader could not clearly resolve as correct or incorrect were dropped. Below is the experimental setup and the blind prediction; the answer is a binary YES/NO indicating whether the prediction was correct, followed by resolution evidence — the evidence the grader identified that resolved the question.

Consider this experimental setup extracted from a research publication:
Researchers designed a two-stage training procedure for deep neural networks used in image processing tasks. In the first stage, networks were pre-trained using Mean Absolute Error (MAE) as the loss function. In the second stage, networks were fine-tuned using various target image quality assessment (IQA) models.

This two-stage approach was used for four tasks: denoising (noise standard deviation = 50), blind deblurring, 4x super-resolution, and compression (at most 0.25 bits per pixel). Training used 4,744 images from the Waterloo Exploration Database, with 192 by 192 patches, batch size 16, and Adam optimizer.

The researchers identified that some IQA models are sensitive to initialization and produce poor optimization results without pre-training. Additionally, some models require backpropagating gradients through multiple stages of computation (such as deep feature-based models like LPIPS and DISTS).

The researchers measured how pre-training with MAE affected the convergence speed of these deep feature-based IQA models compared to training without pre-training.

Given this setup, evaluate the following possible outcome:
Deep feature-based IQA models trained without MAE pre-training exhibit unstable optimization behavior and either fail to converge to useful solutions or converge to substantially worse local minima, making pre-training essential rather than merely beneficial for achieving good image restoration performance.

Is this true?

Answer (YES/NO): NO